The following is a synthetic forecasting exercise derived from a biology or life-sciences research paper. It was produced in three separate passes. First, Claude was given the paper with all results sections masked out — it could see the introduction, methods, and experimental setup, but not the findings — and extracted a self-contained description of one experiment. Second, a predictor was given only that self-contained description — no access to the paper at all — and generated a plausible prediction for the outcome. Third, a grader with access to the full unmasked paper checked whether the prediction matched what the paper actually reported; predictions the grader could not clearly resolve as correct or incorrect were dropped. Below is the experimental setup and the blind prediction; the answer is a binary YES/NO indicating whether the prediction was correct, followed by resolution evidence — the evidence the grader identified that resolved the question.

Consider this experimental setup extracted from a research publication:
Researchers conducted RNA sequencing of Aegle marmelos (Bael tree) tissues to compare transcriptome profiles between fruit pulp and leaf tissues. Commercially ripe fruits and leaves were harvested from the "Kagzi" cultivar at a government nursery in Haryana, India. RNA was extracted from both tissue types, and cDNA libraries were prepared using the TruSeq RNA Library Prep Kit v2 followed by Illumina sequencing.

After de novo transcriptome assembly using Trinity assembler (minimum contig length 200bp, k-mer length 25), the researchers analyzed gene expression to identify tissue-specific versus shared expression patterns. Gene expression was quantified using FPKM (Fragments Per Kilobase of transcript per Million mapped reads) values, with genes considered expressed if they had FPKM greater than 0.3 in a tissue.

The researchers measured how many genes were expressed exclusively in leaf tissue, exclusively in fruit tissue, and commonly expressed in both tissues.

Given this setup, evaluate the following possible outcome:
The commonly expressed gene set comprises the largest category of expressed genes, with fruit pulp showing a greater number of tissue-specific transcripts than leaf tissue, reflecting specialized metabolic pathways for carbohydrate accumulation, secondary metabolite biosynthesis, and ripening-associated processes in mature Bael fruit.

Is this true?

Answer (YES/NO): NO